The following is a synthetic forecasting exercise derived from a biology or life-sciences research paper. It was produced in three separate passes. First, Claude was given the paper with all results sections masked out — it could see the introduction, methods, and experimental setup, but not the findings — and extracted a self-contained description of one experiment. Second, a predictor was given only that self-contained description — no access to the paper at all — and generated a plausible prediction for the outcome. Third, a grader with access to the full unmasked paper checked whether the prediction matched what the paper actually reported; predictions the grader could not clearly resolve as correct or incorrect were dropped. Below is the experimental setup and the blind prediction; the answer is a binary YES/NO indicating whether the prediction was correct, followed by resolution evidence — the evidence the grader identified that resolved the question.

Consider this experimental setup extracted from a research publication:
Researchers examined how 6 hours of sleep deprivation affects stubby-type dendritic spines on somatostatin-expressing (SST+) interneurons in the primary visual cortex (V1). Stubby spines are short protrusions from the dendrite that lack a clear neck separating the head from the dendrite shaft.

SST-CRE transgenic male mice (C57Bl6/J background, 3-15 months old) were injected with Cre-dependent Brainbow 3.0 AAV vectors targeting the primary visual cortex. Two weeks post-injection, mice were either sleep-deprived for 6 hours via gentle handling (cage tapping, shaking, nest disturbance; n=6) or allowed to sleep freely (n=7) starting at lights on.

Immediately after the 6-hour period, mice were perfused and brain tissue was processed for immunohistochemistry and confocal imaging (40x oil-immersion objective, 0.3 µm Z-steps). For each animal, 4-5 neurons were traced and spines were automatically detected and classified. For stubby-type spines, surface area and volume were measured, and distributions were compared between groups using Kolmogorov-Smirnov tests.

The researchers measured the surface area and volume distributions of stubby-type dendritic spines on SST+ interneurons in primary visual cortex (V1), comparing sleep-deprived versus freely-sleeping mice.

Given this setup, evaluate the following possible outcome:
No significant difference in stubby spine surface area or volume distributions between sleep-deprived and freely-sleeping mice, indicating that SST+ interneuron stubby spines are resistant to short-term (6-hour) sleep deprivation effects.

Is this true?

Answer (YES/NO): NO